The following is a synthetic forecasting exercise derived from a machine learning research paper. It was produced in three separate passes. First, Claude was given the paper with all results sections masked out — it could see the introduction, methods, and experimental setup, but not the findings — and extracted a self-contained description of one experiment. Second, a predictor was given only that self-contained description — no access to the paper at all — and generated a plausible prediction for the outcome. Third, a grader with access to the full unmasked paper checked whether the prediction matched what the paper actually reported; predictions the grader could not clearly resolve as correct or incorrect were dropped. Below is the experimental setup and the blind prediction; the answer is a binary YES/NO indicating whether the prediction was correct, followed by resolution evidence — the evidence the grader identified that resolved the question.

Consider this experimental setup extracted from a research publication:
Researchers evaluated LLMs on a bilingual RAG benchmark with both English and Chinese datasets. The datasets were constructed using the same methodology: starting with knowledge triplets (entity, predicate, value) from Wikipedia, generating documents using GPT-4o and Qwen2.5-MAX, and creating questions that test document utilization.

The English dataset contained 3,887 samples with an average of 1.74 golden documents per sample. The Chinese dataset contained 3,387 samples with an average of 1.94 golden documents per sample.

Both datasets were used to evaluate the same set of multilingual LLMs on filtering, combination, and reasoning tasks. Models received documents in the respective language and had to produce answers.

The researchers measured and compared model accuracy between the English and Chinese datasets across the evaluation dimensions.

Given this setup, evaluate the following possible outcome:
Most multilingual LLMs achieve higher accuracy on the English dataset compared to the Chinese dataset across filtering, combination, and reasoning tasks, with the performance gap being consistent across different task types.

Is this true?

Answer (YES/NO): NO